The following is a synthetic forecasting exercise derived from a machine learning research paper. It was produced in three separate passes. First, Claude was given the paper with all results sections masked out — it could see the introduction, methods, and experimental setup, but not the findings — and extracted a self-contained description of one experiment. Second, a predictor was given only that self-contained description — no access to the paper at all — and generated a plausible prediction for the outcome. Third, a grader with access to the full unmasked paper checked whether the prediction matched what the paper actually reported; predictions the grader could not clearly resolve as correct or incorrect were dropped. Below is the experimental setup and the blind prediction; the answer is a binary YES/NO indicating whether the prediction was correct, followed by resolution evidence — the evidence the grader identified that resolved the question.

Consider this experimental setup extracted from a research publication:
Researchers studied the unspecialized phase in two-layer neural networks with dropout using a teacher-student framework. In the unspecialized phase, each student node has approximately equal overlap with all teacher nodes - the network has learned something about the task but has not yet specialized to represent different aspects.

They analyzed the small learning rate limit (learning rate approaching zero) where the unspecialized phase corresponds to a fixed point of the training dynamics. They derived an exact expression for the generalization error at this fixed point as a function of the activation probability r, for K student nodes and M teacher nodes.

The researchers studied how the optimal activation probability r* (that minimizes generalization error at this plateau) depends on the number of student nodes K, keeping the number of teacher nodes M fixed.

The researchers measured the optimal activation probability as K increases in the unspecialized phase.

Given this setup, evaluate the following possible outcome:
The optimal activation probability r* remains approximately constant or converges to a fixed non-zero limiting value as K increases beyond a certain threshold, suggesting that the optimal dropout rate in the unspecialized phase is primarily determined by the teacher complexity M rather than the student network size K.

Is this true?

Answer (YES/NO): NO